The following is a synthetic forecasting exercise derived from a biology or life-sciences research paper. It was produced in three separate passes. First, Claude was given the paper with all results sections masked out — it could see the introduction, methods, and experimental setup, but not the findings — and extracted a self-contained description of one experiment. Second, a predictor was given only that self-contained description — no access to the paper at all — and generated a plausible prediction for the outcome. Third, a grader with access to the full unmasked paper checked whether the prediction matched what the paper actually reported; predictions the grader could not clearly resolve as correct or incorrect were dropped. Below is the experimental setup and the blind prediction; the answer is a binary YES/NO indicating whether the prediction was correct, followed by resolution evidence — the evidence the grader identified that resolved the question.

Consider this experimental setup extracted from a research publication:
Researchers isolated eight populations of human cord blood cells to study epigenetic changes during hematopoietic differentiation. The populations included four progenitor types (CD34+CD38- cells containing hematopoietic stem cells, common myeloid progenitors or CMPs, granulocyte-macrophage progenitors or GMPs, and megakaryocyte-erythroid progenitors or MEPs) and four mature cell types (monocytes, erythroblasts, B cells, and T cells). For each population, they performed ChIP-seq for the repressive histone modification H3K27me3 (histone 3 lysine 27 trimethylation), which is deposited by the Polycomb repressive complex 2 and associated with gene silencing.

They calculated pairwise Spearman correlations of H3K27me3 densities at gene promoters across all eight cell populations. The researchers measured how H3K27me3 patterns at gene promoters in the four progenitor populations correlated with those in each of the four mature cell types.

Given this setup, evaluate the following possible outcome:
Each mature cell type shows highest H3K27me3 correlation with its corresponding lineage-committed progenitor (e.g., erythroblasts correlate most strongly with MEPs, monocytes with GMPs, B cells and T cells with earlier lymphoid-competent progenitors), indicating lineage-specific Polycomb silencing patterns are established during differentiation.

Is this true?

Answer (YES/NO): NO